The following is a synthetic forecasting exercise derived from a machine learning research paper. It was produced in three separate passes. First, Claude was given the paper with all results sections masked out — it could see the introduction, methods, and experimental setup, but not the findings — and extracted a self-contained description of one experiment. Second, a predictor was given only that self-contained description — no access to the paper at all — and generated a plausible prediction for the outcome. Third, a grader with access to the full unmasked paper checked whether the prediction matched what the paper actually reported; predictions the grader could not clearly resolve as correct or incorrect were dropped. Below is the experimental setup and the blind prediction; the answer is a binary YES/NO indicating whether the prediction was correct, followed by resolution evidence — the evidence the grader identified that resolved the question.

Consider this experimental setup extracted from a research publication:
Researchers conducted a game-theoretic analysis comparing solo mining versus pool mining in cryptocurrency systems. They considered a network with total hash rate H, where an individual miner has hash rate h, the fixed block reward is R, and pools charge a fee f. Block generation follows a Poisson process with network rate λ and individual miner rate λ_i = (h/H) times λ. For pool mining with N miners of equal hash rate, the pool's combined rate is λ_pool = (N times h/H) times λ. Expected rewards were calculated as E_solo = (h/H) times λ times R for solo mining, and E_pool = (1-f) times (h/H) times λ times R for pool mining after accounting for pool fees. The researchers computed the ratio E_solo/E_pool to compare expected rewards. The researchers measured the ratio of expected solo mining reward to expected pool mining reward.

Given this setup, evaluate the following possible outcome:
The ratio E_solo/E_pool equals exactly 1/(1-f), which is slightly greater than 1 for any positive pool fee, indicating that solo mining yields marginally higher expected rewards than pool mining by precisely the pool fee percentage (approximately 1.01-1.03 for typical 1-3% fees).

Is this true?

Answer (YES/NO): YES